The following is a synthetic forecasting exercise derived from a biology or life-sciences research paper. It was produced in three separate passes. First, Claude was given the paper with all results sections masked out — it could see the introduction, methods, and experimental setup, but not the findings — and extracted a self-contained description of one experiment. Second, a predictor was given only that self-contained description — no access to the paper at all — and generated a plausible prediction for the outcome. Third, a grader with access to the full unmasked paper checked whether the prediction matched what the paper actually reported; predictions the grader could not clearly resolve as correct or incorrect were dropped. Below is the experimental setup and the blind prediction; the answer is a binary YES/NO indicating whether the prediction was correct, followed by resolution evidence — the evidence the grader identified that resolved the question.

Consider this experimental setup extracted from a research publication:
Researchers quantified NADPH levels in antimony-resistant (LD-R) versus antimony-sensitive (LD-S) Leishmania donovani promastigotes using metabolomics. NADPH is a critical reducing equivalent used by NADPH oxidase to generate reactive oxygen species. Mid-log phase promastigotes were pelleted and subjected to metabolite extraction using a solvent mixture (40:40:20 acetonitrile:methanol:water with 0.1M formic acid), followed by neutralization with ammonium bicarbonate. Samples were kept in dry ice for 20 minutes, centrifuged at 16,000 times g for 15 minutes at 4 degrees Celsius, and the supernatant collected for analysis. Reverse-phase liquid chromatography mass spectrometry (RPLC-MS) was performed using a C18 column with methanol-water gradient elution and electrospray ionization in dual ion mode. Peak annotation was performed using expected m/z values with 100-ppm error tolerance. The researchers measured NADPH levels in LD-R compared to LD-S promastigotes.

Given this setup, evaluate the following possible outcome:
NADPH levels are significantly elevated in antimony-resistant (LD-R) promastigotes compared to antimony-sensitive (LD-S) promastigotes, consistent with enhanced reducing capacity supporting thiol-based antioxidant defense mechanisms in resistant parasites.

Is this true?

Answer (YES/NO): YES